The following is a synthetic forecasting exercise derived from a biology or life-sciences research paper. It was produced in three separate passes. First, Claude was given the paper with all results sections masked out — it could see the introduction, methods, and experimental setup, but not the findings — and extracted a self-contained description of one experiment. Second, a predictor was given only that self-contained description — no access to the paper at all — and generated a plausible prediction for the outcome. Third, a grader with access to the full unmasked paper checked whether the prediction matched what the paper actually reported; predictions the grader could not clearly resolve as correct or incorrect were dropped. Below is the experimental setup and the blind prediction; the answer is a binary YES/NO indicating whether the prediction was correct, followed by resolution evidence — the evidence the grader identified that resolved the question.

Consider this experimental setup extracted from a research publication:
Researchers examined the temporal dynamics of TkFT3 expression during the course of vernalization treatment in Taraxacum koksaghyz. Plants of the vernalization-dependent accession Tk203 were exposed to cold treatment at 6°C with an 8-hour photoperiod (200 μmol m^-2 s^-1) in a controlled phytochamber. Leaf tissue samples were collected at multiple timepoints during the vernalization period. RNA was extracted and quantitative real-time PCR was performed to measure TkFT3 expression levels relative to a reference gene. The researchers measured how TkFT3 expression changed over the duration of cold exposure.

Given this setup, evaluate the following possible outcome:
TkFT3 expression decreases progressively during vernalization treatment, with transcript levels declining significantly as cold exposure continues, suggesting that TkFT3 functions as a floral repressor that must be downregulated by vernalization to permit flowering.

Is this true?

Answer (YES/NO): NO